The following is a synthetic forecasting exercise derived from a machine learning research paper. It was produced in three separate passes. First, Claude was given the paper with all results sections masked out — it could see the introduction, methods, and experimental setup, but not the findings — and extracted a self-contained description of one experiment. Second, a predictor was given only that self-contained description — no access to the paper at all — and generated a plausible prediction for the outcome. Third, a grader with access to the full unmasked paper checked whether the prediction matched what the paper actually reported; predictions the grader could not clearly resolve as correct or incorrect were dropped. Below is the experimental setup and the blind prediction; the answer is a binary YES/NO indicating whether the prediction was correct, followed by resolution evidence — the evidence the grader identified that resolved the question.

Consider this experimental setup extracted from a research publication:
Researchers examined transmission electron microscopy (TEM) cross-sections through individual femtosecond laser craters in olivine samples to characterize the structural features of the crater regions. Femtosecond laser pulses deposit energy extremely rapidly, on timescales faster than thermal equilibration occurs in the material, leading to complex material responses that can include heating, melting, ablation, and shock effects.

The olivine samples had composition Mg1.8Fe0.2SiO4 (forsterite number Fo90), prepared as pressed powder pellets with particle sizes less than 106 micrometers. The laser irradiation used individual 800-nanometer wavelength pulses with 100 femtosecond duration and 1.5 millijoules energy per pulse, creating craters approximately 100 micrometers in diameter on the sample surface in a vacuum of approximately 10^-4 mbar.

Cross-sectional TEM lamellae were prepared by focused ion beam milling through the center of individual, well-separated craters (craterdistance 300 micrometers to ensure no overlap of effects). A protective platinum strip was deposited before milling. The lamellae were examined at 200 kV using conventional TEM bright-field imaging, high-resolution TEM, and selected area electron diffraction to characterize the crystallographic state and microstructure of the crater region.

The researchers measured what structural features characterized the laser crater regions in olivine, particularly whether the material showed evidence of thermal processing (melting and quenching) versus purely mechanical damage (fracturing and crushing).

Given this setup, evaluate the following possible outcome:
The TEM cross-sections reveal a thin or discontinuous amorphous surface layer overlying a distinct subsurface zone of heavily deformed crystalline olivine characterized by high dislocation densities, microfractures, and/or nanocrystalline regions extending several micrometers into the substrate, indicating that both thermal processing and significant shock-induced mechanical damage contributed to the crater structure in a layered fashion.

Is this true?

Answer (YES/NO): NO